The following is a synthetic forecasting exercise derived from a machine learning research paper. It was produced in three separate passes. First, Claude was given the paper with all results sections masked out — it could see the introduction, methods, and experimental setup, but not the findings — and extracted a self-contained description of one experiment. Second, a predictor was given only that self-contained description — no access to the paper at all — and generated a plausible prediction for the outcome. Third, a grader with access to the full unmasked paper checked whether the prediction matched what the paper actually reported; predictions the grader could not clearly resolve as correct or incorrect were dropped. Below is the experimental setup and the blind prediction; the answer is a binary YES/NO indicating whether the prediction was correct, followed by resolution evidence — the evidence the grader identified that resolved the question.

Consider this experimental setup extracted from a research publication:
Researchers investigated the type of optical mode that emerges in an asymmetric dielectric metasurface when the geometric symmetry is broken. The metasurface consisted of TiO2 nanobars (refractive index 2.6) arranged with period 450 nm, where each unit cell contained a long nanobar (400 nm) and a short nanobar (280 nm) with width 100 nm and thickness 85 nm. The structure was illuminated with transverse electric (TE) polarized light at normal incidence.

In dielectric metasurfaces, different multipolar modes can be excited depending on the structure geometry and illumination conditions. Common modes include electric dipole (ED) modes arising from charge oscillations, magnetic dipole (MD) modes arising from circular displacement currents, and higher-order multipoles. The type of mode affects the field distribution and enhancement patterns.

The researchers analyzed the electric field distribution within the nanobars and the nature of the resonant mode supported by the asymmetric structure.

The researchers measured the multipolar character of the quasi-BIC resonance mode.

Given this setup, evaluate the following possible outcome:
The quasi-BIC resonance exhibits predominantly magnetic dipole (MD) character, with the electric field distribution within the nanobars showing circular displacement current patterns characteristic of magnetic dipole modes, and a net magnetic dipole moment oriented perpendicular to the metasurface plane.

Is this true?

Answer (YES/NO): YES